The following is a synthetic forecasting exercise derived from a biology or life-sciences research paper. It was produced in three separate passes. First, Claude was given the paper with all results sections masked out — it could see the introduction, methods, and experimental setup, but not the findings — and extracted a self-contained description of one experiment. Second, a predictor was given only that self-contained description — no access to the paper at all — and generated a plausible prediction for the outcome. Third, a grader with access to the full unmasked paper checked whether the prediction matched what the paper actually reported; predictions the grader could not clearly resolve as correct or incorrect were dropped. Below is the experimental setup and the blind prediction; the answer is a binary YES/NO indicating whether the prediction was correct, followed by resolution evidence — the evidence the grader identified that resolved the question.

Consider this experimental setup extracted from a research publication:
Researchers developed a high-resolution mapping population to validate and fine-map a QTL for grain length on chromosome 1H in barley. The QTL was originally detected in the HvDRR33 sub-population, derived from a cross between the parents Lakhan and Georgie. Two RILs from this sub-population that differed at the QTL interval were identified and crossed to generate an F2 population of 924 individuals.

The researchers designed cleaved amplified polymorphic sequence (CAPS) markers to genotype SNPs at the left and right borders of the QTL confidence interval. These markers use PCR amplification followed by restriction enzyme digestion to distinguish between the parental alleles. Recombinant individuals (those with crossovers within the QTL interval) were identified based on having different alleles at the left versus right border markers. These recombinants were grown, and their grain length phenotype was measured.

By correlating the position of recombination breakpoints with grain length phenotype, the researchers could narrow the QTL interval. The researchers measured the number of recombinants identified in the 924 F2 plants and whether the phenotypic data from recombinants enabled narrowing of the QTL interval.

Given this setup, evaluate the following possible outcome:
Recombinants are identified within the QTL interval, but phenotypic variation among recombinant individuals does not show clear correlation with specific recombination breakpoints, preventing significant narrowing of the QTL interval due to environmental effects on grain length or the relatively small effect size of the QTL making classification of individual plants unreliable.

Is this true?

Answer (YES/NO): NO